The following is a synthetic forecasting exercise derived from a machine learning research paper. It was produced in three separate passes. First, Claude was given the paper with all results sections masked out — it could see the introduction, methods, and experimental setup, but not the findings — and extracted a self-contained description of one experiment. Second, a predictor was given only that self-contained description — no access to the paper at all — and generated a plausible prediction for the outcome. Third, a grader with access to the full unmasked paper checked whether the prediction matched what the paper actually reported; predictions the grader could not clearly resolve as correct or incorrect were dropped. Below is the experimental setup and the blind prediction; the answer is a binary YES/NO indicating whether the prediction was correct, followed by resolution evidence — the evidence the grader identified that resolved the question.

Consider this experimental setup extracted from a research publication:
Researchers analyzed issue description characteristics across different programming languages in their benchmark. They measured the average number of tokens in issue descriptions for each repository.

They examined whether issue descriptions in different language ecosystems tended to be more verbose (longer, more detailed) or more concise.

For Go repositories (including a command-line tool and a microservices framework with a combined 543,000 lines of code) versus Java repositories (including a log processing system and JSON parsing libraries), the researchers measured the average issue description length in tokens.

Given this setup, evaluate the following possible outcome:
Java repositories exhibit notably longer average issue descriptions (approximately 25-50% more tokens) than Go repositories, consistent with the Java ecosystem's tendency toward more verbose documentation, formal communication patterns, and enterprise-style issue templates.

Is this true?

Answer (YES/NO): NO